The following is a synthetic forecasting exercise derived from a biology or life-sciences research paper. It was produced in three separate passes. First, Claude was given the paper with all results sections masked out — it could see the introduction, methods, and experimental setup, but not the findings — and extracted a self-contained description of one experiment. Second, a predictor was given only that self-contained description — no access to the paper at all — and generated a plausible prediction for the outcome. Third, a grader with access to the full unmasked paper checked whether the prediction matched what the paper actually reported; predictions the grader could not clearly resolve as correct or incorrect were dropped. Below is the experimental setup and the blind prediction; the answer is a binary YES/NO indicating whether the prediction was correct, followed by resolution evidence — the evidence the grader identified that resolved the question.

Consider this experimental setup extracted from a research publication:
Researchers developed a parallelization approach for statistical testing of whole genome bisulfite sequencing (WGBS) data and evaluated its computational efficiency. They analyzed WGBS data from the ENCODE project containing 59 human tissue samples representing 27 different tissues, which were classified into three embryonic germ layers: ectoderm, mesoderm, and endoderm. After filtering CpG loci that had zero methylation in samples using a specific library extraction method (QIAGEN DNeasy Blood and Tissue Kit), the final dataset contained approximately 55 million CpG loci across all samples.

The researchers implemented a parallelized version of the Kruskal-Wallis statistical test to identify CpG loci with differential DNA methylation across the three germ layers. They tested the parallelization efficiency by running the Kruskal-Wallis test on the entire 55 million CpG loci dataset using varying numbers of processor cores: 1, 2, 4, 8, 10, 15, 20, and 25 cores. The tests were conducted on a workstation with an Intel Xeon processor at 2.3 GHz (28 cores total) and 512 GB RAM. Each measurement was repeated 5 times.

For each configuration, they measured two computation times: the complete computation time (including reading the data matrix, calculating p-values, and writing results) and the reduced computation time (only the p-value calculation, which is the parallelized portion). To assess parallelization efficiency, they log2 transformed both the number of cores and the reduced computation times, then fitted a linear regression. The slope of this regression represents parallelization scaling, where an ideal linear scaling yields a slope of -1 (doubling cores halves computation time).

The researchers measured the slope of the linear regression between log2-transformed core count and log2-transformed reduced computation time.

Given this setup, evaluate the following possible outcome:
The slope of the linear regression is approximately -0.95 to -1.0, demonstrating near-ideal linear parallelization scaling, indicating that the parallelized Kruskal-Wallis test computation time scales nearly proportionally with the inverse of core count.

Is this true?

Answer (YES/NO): YES